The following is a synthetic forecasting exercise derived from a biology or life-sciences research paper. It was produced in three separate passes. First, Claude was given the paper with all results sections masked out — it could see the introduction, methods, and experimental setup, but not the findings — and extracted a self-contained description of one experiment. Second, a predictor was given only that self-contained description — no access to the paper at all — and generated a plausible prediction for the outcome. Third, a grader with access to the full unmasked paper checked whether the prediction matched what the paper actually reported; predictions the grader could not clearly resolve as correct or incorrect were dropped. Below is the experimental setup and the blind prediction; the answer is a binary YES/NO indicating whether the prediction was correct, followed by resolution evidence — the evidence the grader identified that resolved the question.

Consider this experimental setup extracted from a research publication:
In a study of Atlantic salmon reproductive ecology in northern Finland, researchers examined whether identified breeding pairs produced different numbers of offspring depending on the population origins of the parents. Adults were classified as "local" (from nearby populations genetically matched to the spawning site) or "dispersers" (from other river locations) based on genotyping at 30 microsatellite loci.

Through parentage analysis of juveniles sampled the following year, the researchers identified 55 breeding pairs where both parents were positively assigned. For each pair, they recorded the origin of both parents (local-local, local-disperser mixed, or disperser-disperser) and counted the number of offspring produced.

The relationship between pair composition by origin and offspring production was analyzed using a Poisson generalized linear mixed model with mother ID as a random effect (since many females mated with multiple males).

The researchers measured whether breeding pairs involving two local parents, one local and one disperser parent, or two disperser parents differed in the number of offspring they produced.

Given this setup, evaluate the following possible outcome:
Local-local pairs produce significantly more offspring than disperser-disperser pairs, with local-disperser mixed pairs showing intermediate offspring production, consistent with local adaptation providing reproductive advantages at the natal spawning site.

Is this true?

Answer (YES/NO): NO